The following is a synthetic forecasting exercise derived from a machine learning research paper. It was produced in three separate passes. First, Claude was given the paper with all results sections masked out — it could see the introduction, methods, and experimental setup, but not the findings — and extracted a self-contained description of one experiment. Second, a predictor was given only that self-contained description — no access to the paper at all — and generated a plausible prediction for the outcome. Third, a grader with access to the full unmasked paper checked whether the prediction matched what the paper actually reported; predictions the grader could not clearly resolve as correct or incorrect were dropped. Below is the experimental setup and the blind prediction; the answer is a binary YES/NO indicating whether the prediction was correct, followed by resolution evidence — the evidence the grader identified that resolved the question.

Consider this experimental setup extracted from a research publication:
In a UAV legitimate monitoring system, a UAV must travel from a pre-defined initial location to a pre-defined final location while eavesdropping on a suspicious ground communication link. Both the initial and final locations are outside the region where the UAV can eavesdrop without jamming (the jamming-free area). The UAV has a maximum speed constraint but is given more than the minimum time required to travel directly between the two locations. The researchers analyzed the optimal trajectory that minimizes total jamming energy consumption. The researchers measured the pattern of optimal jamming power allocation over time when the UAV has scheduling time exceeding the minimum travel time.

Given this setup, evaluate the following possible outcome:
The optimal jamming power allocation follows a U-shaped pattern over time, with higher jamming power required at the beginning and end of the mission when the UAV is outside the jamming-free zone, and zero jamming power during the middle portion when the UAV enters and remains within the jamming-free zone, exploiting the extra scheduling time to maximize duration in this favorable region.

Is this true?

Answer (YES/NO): YES